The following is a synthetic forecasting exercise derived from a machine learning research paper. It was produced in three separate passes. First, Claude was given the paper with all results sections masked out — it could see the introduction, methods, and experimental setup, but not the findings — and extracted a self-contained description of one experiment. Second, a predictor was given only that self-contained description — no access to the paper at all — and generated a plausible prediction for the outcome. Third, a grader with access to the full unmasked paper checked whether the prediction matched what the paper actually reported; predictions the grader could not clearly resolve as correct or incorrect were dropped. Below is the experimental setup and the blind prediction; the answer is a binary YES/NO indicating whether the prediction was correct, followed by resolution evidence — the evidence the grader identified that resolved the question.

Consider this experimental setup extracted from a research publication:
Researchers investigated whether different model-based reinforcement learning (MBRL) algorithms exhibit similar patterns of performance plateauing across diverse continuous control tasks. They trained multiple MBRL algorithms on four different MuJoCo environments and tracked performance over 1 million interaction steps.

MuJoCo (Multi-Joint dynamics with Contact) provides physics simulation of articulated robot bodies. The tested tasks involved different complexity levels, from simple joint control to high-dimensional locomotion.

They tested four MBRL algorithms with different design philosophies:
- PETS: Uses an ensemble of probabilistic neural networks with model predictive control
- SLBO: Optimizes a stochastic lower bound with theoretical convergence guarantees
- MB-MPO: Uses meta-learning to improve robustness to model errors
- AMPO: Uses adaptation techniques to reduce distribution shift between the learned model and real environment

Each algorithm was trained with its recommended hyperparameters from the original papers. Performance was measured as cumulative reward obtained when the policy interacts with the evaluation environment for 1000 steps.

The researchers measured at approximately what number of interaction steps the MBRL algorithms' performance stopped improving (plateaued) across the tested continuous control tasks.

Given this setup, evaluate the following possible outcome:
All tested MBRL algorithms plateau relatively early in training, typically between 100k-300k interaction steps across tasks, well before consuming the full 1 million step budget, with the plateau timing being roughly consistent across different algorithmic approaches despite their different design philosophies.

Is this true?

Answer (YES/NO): NO